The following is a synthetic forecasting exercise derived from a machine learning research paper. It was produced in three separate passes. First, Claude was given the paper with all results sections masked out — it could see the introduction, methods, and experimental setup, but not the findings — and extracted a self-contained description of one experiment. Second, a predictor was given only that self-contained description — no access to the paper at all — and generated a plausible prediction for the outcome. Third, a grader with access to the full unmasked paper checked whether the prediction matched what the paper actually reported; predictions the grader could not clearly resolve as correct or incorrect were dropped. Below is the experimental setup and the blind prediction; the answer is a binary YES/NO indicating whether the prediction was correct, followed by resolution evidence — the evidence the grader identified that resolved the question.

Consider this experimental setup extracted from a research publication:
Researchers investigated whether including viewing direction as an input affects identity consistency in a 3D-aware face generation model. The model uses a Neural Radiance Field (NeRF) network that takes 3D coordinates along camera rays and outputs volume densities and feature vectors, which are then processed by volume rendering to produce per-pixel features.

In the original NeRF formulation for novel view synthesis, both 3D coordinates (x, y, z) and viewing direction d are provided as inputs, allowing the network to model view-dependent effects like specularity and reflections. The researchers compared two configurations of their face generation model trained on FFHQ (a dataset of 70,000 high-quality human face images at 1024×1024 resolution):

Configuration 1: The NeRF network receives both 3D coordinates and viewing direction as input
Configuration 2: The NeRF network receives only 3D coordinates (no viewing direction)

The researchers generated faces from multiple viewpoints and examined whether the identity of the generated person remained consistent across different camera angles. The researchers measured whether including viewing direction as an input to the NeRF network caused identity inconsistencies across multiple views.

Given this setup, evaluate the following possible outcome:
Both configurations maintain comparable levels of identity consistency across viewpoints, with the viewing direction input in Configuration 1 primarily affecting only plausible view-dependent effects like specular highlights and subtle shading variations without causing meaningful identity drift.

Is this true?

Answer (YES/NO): NO